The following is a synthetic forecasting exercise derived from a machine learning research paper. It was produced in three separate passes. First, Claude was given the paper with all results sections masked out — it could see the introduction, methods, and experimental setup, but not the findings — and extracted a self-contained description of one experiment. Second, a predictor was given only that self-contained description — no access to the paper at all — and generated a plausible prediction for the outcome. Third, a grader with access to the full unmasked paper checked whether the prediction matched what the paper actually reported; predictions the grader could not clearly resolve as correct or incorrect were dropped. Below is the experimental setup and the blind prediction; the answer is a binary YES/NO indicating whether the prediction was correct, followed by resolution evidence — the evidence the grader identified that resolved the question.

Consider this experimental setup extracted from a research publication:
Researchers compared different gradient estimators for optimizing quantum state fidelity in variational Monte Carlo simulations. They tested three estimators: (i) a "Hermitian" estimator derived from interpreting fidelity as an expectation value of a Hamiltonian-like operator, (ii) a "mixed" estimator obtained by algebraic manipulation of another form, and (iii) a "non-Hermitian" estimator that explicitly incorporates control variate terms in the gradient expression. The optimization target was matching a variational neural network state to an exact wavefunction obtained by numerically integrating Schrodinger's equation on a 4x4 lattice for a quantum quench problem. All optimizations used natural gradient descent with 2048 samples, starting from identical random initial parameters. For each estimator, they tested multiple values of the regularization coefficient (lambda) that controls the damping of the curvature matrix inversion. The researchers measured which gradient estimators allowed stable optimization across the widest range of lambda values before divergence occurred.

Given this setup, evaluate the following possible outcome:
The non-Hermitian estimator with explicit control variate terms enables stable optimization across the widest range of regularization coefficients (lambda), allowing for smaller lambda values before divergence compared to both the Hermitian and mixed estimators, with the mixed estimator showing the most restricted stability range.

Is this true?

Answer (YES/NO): NO